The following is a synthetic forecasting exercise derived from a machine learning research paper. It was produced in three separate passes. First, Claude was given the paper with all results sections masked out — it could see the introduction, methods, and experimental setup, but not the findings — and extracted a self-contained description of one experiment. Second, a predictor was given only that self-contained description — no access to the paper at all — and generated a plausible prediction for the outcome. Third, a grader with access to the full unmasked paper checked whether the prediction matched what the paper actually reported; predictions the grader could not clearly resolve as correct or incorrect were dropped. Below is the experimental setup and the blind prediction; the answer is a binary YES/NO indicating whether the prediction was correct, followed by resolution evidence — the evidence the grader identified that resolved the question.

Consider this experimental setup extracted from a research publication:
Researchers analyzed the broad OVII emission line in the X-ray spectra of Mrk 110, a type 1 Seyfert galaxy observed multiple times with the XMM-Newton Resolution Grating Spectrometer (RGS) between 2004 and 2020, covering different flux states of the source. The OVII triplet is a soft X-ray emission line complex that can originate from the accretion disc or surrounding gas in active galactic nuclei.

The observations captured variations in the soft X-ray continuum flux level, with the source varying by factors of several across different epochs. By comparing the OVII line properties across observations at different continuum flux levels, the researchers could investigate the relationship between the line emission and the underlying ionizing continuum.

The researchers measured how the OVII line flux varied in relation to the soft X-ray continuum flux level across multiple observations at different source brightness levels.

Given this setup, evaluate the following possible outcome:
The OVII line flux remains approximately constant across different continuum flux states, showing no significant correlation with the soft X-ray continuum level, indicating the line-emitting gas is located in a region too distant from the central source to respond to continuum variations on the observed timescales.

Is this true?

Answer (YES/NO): NO